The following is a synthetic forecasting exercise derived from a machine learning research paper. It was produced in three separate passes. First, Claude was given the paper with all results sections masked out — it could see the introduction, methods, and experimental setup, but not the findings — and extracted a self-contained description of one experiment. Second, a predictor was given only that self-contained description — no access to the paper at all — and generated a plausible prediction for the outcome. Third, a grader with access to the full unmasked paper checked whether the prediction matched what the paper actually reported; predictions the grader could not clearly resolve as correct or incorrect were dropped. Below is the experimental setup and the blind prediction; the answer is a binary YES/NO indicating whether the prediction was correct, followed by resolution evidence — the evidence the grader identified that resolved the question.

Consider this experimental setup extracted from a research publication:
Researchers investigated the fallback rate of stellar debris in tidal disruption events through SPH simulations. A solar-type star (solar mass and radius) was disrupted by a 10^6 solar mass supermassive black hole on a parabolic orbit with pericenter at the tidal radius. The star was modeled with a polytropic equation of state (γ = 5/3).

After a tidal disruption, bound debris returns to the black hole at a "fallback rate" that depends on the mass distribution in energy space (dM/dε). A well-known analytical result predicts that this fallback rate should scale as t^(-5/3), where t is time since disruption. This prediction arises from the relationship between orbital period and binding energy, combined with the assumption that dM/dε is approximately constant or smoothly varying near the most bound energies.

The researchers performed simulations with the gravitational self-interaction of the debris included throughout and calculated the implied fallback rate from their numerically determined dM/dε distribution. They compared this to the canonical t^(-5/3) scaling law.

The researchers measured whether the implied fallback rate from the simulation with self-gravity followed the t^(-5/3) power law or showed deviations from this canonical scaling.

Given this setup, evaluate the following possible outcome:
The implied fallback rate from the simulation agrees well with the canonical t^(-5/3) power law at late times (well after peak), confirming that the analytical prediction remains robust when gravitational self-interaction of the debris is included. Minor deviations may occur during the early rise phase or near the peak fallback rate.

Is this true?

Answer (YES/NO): NO